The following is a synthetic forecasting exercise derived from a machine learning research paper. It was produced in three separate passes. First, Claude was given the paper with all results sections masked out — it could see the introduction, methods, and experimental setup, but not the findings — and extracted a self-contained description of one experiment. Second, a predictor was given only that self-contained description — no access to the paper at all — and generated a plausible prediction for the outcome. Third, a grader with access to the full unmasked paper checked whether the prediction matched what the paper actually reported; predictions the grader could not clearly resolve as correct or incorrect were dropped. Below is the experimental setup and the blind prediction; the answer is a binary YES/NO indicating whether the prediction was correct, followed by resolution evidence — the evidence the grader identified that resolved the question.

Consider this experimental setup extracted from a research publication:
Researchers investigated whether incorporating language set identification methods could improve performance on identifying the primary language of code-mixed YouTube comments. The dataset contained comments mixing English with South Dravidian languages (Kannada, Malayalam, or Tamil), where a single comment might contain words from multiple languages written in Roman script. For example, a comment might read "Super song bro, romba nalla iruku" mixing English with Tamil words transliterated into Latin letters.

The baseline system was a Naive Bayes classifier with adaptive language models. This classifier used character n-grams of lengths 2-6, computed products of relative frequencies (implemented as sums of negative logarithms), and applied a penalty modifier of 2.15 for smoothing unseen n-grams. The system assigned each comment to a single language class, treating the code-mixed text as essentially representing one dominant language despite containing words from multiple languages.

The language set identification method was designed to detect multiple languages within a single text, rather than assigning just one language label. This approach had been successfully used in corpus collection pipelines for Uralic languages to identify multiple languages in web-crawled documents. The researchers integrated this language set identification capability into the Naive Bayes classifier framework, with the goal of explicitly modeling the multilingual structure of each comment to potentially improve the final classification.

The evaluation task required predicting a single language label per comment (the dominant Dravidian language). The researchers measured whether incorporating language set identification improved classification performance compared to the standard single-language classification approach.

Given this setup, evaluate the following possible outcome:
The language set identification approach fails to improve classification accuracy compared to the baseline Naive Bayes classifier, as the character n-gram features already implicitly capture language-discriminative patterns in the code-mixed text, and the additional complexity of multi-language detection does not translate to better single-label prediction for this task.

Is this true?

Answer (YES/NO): YES